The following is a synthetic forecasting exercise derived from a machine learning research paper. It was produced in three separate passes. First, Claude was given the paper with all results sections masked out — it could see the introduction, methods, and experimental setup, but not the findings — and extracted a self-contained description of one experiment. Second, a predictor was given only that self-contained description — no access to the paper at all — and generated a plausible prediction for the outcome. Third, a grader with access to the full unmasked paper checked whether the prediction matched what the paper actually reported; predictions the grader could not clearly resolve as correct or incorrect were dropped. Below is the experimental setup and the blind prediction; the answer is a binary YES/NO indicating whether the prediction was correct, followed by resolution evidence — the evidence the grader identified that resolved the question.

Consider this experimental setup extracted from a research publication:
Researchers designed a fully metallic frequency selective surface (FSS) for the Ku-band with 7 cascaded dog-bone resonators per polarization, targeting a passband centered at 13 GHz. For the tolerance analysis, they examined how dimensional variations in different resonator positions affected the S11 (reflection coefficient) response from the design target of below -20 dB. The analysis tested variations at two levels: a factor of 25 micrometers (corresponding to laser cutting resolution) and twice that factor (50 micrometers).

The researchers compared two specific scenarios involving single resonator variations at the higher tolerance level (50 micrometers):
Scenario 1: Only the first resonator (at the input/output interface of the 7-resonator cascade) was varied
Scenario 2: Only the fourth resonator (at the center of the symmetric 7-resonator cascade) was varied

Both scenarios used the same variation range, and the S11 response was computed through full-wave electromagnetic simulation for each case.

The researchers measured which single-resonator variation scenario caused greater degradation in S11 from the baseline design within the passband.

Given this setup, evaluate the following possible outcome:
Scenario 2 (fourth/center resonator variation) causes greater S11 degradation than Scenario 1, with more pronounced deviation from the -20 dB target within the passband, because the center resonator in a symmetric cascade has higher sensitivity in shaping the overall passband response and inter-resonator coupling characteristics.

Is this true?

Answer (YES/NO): YES